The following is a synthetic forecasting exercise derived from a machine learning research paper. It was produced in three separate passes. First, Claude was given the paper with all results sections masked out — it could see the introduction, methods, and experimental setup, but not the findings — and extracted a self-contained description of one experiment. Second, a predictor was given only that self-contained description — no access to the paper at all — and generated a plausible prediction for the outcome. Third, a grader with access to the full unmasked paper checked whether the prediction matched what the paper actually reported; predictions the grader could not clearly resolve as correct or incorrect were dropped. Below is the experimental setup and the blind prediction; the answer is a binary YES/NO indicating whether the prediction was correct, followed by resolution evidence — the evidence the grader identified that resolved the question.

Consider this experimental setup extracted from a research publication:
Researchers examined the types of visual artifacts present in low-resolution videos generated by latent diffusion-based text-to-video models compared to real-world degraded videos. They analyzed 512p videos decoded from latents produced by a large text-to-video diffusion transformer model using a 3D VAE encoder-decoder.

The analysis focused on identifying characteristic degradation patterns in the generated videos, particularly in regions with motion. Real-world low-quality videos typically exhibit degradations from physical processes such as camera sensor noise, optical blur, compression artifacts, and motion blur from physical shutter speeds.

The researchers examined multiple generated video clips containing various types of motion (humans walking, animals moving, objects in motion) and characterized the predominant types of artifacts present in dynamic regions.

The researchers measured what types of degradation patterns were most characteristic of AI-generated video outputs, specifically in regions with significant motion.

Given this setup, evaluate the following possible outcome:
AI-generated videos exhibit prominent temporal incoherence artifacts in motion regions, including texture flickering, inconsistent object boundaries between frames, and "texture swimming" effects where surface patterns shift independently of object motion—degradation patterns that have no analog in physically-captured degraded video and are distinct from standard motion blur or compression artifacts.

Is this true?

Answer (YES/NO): NO